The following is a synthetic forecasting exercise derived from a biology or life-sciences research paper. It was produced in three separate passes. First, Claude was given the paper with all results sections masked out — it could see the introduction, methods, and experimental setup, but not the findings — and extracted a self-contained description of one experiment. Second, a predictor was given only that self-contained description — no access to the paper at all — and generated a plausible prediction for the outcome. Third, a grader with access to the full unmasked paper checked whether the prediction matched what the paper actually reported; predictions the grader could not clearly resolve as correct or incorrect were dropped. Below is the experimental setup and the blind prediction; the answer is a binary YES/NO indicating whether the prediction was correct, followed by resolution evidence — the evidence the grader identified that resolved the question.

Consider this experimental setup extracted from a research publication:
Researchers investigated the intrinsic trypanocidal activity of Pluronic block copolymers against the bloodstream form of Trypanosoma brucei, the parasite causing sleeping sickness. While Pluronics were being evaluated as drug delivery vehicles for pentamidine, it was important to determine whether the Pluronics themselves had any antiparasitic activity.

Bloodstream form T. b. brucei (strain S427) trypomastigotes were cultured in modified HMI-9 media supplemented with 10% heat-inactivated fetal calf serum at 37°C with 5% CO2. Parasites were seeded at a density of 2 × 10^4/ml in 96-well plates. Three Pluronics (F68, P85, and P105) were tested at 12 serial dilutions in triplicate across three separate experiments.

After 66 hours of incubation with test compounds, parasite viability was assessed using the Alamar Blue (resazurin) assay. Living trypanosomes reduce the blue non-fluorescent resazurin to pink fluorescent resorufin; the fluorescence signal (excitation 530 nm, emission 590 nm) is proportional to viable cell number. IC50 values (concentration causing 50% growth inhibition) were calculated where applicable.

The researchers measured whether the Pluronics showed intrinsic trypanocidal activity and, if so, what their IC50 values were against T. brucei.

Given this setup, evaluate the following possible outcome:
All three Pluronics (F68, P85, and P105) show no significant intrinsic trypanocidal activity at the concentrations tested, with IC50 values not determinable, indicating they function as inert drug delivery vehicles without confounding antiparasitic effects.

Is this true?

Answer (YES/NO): NO